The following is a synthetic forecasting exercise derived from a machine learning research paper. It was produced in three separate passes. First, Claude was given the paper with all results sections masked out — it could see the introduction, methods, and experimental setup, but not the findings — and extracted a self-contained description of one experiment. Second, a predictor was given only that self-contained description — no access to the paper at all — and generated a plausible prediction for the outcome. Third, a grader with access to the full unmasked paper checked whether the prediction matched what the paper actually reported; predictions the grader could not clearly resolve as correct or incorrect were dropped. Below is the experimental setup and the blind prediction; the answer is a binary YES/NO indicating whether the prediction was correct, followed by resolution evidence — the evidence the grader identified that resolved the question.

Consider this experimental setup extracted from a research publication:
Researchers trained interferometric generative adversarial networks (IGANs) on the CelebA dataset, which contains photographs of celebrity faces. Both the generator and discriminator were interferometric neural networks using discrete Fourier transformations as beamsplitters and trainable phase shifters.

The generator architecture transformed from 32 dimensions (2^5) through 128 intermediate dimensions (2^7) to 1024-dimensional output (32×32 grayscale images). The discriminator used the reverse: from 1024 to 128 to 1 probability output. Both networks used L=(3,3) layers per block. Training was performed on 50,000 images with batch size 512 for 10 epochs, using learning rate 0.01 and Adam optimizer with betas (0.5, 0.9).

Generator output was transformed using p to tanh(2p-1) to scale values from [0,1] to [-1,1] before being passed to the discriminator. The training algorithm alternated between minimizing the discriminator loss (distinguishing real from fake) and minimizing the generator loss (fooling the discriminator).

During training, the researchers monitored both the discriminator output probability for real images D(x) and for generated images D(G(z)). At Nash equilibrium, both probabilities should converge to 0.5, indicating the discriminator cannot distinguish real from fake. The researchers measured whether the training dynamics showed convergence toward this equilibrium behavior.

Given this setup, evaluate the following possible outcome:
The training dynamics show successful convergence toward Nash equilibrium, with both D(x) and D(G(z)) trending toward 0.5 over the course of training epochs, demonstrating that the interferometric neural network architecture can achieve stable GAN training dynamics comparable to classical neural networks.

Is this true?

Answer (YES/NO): YES